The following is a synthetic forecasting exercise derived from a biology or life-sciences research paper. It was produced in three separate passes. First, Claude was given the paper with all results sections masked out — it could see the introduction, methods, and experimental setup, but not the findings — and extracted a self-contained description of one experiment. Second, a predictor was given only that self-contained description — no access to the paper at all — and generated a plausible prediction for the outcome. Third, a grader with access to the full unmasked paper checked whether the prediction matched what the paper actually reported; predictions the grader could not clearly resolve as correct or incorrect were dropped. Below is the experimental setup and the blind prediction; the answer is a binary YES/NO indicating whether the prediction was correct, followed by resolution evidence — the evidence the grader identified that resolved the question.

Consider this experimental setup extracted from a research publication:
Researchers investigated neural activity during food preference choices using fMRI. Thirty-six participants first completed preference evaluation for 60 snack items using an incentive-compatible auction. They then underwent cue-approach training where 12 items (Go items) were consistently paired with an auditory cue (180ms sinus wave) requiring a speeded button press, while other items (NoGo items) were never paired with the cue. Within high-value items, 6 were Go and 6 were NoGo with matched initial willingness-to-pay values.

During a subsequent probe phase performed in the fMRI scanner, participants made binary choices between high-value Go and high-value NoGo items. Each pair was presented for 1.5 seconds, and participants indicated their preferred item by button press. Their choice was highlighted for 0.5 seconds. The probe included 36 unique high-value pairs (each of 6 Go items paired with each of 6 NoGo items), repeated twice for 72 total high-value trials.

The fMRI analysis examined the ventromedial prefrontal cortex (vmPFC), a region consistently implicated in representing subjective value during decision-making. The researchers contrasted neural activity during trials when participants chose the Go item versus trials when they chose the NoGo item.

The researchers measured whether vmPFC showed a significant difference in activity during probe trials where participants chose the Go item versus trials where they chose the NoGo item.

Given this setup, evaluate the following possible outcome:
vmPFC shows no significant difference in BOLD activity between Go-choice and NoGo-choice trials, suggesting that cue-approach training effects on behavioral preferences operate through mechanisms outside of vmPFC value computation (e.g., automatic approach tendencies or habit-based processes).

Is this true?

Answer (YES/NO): YES